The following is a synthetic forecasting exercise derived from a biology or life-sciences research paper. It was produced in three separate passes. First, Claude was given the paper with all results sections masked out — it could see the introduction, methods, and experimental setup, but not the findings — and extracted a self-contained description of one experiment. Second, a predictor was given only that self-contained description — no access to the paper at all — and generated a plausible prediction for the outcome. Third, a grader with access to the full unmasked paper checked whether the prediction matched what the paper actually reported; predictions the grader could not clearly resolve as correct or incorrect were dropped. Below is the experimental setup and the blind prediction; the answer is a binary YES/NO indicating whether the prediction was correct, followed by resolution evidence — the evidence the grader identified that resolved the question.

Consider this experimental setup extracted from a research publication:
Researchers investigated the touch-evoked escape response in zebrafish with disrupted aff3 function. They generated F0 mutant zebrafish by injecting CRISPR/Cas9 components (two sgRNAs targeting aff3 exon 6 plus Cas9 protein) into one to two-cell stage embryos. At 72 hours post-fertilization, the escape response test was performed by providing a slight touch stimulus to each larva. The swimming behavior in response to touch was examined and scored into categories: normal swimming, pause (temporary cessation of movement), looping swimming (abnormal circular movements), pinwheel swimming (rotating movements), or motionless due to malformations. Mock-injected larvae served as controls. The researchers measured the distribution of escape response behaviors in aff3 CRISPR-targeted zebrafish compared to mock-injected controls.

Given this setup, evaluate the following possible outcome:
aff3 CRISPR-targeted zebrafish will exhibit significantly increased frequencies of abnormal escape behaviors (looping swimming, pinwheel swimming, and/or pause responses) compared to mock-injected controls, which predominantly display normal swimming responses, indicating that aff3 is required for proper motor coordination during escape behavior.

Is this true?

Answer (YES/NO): YES